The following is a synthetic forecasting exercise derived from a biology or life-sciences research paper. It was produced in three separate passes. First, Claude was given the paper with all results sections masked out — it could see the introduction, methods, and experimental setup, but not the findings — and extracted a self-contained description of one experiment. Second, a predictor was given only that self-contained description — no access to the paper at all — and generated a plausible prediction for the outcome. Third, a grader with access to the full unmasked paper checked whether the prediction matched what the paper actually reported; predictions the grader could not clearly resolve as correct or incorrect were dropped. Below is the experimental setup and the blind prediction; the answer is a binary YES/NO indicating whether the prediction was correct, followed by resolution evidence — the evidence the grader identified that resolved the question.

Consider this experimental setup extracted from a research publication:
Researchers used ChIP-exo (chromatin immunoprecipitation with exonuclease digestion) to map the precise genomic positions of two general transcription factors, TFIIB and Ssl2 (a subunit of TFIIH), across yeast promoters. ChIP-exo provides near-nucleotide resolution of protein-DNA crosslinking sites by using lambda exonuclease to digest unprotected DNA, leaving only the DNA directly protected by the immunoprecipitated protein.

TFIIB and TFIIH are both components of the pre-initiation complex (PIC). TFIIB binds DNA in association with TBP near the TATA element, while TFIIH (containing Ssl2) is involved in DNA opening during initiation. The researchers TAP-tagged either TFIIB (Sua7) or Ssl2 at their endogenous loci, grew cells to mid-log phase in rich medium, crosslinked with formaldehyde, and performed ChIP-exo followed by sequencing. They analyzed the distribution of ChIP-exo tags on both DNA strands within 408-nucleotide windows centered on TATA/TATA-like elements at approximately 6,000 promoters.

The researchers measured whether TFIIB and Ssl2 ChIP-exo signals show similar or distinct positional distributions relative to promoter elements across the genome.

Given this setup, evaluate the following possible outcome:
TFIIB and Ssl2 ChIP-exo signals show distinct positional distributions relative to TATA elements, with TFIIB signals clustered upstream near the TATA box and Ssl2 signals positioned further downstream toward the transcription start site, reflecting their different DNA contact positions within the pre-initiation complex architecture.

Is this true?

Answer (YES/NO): YES